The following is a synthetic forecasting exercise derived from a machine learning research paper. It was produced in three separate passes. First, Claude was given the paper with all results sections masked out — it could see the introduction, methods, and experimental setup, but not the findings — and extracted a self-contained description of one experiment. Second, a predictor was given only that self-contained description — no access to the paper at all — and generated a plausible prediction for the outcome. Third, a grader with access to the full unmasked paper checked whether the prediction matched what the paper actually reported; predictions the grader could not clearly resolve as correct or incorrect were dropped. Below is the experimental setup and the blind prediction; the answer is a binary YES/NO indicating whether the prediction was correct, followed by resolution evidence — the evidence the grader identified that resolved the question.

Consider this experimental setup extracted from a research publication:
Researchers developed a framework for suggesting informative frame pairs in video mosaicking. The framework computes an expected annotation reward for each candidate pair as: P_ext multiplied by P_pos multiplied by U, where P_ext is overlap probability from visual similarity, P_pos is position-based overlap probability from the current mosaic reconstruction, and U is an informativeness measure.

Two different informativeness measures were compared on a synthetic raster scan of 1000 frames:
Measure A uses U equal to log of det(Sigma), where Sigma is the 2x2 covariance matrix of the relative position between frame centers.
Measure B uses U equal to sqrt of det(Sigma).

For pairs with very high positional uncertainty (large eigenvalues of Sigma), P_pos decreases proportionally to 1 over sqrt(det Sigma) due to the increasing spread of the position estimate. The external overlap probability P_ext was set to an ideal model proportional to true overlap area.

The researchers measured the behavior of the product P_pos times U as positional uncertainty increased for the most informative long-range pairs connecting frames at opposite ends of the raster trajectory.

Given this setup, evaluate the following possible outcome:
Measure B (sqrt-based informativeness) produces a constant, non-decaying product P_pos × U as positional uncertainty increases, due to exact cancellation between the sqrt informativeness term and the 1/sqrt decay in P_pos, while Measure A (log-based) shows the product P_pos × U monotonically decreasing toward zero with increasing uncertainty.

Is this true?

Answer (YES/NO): NO